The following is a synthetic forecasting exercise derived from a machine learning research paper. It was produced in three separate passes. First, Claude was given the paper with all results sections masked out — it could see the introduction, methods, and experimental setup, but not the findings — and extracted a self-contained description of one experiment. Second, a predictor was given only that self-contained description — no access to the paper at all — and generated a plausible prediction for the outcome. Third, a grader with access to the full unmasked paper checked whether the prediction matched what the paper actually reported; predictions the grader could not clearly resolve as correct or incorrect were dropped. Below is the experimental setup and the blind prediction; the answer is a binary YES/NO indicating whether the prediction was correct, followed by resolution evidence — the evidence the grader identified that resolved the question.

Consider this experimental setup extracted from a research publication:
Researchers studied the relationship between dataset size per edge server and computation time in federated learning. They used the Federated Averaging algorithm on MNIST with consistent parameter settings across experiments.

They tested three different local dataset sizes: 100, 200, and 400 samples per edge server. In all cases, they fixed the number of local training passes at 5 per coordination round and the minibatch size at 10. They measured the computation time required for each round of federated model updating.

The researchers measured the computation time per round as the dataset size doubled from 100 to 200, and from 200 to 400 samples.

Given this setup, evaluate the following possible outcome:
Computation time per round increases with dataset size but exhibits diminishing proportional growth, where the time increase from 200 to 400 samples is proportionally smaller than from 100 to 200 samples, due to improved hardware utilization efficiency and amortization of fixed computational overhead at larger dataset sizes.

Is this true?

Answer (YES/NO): NO